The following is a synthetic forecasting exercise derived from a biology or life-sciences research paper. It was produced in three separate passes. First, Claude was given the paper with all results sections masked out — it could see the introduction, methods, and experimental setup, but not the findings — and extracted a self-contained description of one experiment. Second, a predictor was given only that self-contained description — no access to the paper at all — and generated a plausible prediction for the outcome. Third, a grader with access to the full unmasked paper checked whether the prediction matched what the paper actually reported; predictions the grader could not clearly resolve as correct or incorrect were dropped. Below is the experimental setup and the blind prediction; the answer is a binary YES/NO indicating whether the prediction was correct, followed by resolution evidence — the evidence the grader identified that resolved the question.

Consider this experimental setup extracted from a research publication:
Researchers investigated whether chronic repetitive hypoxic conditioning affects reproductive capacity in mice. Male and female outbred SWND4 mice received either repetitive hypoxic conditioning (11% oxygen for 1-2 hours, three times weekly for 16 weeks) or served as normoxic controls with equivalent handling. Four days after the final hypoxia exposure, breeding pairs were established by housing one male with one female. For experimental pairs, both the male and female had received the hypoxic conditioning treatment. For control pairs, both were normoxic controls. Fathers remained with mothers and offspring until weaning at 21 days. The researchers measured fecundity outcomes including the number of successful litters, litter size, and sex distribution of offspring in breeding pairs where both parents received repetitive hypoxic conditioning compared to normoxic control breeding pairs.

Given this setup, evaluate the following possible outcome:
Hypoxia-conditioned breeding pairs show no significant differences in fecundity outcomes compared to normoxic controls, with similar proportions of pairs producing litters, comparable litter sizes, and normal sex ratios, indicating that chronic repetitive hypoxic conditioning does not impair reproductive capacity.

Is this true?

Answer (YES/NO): YES